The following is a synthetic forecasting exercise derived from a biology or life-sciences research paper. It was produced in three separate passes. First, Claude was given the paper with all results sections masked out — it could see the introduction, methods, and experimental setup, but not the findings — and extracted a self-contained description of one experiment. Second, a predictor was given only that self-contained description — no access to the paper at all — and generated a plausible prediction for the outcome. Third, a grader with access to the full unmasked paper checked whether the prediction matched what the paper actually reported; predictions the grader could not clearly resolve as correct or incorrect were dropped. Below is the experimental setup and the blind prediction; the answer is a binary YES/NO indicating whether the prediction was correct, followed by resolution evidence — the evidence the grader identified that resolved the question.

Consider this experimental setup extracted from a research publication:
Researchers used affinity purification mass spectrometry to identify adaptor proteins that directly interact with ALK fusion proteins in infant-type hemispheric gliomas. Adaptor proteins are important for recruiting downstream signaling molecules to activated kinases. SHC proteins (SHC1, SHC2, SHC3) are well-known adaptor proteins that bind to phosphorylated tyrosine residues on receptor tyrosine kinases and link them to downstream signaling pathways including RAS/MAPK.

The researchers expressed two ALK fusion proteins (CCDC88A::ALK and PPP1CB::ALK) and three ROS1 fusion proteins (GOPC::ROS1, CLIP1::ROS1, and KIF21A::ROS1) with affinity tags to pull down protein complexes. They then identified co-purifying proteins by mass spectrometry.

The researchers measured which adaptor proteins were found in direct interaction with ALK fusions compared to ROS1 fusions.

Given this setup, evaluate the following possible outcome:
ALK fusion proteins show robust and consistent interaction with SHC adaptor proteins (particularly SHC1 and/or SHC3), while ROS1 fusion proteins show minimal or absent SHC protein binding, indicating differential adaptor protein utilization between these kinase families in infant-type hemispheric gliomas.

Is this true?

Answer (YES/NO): YES